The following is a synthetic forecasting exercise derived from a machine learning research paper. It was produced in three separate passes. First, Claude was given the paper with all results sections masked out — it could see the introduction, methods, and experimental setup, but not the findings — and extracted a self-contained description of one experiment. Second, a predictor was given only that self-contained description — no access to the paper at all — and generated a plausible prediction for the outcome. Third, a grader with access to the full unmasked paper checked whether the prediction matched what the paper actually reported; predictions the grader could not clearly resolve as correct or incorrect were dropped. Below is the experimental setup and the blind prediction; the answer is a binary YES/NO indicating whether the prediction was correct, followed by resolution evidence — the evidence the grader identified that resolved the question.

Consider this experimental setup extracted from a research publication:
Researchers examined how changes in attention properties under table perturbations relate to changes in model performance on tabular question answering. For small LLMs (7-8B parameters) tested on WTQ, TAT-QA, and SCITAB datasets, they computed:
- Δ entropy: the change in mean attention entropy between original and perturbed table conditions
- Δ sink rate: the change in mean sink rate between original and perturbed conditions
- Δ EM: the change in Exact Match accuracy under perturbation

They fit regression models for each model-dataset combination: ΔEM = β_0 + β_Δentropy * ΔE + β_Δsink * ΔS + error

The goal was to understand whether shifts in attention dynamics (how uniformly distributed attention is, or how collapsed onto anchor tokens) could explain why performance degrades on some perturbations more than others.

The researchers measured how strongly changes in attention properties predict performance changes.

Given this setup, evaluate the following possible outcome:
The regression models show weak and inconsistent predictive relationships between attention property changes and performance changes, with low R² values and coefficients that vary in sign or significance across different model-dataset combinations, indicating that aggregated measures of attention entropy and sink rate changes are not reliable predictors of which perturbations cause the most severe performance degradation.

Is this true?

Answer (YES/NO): YES